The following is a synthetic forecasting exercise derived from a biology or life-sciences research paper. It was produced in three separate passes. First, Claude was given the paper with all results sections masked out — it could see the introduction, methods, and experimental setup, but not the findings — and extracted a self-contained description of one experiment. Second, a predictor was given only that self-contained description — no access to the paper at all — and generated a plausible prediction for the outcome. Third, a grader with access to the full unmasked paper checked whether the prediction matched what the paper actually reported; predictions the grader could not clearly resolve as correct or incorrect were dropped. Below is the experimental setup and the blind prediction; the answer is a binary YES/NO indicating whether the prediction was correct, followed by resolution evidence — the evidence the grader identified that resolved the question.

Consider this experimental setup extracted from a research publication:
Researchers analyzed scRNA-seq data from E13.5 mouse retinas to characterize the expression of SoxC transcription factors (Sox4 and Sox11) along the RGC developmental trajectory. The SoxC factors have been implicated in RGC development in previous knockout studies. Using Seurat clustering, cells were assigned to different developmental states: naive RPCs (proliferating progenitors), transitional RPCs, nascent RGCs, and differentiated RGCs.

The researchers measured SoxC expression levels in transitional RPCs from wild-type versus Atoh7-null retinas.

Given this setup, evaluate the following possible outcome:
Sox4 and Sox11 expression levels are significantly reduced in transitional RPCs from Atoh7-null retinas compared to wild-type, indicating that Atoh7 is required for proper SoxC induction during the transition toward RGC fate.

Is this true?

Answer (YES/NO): NO